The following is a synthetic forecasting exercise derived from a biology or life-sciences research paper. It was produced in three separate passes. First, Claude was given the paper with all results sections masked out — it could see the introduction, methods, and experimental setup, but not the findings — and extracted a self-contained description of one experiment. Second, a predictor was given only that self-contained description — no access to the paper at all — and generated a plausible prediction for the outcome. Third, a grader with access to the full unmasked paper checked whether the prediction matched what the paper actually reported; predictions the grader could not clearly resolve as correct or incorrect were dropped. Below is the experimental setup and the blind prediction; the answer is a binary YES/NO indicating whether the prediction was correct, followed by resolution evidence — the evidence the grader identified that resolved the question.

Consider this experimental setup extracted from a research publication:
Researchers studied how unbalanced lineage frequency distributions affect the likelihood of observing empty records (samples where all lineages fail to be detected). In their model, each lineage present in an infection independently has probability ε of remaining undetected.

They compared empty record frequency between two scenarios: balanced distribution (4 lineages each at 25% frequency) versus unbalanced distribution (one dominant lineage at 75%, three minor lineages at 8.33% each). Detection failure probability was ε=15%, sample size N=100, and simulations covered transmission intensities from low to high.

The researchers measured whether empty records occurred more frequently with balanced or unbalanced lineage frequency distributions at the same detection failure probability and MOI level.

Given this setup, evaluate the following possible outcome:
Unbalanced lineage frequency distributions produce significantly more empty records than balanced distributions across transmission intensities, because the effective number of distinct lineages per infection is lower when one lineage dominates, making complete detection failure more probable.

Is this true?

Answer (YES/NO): YES